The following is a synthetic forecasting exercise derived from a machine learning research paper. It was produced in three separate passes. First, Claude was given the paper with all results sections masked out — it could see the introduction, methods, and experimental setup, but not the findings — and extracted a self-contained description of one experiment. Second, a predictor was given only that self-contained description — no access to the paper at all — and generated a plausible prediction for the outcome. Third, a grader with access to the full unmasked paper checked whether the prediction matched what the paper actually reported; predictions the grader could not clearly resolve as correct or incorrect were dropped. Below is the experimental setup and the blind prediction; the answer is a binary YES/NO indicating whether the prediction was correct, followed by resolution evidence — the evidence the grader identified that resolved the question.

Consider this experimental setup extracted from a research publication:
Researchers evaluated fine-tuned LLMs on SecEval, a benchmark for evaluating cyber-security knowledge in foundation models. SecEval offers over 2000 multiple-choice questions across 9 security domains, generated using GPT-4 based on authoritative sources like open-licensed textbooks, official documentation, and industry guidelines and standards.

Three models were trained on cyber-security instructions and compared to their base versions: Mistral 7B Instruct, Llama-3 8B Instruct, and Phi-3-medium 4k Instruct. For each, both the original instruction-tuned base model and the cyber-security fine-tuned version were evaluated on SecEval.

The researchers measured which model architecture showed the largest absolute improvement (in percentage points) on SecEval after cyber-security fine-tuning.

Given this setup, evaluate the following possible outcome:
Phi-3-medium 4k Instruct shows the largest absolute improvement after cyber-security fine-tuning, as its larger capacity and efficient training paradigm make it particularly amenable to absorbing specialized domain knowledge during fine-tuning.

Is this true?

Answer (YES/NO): NO